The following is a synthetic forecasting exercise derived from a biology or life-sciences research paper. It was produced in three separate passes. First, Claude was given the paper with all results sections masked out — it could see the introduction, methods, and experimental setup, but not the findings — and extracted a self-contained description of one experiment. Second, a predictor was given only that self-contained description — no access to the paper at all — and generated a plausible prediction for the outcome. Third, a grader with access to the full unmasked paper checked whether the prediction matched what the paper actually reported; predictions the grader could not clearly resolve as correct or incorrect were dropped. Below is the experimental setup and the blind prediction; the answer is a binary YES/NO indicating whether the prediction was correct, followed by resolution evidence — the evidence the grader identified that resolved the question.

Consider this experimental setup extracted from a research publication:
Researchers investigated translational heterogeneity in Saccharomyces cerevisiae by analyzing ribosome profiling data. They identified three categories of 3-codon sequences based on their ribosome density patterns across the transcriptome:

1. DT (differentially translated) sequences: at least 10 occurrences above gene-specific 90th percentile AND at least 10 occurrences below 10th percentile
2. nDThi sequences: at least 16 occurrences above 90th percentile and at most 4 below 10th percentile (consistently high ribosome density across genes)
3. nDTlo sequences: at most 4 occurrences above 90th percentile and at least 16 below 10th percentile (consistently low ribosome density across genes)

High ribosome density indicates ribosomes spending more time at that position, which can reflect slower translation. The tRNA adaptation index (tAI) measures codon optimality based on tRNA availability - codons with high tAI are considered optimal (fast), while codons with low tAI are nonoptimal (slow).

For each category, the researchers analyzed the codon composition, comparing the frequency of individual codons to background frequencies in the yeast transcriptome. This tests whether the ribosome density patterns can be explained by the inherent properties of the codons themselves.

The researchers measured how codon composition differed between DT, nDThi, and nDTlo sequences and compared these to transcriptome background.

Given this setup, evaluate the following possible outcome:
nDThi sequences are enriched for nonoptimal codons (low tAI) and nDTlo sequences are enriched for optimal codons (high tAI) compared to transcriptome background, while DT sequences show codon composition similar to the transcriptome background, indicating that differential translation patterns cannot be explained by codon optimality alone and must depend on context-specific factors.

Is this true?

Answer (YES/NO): NO